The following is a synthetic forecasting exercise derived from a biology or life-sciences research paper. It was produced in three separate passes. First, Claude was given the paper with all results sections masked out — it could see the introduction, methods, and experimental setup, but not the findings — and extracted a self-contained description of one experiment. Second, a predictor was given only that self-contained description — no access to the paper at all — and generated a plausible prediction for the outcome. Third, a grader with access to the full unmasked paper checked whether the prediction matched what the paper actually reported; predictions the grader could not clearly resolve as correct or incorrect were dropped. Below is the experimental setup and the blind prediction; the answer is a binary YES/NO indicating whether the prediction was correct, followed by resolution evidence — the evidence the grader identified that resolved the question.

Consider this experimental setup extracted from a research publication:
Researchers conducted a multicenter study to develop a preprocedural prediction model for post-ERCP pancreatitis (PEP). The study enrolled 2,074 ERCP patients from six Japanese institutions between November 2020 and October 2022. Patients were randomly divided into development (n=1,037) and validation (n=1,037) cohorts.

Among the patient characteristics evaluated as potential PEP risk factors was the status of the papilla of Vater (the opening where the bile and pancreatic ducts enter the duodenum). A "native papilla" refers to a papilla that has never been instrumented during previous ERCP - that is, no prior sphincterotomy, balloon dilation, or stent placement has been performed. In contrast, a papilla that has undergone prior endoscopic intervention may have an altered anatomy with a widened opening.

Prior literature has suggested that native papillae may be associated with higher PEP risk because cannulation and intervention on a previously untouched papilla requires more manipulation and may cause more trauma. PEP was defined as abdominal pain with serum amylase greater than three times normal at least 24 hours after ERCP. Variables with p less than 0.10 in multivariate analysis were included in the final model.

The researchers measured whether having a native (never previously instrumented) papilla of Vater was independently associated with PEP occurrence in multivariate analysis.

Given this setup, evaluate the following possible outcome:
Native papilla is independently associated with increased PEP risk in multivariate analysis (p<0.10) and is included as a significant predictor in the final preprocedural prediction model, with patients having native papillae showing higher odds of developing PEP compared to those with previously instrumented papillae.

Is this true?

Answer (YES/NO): YES